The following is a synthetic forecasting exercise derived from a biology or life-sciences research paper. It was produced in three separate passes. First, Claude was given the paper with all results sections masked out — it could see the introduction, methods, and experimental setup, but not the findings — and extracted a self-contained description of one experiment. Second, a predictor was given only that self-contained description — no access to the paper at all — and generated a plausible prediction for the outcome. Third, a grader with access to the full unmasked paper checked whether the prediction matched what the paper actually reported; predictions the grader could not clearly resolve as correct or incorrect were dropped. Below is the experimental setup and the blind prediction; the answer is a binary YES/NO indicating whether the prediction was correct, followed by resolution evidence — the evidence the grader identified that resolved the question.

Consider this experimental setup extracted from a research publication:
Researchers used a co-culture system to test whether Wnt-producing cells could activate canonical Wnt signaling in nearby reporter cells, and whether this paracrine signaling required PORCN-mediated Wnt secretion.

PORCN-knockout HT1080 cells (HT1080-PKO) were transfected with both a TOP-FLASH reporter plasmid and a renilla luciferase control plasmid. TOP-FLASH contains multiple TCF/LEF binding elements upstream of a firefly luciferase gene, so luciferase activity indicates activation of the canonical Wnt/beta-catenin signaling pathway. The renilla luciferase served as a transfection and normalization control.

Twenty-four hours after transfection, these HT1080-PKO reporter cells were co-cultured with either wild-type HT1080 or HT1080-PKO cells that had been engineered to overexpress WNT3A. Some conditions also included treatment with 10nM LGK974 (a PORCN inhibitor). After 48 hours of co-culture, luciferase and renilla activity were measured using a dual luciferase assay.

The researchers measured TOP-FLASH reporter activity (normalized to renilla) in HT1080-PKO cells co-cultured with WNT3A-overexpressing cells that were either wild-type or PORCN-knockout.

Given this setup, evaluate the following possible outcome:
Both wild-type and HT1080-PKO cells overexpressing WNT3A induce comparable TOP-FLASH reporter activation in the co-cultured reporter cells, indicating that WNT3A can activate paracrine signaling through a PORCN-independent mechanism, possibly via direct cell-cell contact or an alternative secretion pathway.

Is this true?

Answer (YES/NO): NO